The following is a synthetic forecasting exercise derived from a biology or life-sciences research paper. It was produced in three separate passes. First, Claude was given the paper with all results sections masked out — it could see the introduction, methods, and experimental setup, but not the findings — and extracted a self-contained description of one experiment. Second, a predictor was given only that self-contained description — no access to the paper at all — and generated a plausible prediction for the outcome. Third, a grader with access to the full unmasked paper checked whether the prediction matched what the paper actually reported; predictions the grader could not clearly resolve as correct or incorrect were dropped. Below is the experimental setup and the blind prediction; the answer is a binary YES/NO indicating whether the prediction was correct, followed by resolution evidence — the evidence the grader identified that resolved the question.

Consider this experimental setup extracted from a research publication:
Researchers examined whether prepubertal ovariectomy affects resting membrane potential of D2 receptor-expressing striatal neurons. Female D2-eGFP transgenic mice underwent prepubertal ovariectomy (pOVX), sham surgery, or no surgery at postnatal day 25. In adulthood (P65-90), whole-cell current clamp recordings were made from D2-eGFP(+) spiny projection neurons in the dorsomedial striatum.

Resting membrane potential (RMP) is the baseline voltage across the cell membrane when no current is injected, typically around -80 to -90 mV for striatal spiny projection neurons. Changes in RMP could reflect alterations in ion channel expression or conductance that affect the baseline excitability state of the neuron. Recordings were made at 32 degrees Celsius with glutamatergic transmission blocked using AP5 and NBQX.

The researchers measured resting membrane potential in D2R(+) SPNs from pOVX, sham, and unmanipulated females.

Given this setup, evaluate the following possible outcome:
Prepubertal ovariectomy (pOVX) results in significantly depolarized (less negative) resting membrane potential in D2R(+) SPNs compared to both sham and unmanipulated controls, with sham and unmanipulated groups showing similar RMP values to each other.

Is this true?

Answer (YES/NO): NO